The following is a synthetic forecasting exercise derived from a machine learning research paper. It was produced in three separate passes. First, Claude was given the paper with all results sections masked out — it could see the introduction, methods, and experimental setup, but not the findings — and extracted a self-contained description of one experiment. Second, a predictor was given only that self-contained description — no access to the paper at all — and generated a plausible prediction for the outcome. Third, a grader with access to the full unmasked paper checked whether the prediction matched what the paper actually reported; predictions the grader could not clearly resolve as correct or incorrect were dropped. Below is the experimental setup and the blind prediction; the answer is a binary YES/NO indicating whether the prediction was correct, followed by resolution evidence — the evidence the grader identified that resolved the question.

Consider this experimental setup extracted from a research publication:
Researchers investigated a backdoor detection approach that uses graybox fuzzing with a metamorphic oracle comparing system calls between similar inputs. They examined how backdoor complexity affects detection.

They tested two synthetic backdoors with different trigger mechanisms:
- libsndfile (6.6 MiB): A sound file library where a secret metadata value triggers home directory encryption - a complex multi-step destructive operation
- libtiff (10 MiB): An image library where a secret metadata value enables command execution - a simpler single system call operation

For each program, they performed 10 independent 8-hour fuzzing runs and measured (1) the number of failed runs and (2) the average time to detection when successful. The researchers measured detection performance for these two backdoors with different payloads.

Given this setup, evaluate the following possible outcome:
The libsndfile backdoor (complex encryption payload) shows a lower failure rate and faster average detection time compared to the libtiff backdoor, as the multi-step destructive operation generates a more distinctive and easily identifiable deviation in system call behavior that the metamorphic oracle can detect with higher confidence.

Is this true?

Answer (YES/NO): NO